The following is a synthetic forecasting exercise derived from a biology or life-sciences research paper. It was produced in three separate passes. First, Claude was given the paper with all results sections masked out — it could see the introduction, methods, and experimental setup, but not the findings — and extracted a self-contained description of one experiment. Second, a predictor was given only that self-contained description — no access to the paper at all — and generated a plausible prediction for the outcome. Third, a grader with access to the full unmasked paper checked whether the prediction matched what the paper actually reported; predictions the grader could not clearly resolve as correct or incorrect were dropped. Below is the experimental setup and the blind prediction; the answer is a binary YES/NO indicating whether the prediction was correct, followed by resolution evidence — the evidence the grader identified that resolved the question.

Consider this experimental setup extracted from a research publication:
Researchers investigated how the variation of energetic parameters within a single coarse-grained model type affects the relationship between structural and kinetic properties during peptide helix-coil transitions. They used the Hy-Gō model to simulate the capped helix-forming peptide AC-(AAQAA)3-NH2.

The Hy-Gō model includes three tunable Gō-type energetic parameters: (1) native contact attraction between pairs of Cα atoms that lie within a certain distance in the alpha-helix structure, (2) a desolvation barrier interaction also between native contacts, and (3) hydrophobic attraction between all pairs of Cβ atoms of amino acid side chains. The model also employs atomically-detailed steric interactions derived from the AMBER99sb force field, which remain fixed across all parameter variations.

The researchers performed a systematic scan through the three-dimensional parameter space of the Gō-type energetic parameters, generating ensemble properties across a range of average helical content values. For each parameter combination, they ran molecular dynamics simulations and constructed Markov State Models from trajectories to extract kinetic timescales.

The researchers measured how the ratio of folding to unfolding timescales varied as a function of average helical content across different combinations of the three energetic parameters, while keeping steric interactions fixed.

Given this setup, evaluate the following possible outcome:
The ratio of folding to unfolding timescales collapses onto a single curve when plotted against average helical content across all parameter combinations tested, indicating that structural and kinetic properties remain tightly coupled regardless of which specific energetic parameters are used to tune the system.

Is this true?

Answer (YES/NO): YES